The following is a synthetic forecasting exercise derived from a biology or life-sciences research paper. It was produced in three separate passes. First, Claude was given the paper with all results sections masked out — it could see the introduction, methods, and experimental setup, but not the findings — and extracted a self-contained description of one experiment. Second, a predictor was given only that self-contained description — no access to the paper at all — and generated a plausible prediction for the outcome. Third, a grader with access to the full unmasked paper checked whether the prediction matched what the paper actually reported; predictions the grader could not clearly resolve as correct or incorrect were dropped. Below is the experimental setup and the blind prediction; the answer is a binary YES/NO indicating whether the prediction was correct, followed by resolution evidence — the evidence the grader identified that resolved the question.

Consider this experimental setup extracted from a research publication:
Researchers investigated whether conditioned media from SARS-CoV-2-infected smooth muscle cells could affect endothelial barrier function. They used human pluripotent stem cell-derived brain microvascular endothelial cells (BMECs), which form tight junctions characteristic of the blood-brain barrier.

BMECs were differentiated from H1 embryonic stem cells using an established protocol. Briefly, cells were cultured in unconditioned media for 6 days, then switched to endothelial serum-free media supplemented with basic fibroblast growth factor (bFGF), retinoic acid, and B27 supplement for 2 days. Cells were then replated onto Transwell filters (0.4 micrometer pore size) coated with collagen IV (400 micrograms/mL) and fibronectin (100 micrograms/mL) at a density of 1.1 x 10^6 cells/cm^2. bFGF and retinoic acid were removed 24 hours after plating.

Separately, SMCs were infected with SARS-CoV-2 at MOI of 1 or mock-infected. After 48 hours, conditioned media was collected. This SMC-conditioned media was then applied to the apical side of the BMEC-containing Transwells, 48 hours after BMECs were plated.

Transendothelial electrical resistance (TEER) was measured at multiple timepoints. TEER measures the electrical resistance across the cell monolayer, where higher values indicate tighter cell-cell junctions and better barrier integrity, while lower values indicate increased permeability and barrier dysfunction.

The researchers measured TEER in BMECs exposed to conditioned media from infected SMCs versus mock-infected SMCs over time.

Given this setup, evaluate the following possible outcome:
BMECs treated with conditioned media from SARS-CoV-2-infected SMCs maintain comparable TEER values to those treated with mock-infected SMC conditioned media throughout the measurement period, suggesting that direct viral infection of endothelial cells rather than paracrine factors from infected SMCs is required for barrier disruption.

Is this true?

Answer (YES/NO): NO